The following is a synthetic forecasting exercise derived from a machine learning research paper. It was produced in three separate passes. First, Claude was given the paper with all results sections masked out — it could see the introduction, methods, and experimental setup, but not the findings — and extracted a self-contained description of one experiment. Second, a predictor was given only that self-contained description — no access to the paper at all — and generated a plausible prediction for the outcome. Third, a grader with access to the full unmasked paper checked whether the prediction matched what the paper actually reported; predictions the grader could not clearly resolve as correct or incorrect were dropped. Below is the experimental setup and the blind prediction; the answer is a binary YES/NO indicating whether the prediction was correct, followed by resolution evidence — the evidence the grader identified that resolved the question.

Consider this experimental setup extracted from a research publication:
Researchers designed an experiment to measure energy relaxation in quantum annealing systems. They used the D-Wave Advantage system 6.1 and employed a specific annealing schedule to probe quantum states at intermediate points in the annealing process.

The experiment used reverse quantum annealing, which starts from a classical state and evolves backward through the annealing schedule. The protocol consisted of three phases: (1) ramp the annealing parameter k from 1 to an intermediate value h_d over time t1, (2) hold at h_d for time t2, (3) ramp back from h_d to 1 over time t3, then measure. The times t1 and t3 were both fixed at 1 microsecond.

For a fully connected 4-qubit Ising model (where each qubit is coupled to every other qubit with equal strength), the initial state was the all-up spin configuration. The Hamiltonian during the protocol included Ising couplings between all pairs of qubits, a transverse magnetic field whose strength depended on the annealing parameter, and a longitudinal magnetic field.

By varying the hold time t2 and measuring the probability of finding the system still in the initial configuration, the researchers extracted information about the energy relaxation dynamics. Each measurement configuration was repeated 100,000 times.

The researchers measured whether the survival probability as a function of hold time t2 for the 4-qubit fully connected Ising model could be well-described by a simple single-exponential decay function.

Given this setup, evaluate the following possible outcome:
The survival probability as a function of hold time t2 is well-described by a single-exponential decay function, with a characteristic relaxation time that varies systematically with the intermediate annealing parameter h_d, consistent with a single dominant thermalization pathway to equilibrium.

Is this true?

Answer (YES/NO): YES